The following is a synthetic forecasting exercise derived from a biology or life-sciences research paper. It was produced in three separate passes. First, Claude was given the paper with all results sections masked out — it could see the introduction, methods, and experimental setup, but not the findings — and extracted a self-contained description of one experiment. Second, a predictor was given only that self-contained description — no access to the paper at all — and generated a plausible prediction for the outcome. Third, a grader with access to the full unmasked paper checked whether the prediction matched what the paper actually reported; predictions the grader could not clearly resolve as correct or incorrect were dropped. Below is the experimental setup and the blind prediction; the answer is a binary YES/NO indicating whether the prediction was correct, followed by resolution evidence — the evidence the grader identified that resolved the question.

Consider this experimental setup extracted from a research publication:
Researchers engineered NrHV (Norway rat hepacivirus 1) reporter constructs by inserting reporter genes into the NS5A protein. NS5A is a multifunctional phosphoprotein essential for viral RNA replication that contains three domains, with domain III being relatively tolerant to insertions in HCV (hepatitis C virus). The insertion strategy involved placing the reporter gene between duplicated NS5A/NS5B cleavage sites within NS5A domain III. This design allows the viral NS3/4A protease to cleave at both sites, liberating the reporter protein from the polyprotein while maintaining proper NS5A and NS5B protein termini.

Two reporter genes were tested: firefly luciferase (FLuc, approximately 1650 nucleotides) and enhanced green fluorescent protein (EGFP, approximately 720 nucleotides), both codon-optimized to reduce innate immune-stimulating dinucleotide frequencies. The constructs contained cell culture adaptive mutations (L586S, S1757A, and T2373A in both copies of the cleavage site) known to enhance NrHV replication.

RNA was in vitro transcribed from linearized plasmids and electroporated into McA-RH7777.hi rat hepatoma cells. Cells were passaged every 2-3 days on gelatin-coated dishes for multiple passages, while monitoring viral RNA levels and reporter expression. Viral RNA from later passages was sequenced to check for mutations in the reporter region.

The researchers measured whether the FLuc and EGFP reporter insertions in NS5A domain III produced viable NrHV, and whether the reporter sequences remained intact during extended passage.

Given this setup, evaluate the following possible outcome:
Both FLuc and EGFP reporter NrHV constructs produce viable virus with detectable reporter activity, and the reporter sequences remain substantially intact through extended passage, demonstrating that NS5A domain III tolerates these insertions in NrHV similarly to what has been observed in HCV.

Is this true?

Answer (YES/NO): NO